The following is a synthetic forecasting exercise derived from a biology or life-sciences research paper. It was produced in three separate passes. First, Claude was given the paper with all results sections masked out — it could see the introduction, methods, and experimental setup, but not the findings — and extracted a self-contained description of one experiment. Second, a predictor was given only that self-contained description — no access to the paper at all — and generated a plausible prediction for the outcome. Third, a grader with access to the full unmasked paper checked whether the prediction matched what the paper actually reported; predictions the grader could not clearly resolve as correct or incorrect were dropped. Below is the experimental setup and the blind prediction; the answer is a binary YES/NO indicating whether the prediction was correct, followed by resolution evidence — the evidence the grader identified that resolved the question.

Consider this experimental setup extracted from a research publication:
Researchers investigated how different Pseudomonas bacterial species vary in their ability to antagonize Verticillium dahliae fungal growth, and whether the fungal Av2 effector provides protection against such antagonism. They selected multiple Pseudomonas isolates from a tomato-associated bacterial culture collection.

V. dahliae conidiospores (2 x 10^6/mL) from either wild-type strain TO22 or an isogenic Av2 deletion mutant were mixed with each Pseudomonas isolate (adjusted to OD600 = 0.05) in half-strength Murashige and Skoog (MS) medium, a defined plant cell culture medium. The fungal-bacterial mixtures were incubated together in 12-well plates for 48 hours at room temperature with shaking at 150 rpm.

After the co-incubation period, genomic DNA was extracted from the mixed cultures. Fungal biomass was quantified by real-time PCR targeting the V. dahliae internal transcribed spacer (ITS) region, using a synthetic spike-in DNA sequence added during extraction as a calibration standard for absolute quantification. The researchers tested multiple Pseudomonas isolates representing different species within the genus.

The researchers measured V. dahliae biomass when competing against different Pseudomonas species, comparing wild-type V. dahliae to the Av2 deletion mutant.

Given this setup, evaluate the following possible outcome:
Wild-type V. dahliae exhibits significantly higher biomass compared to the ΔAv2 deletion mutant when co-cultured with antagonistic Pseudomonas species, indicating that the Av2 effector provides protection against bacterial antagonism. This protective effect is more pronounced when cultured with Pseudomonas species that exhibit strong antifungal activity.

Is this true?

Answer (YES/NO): YES